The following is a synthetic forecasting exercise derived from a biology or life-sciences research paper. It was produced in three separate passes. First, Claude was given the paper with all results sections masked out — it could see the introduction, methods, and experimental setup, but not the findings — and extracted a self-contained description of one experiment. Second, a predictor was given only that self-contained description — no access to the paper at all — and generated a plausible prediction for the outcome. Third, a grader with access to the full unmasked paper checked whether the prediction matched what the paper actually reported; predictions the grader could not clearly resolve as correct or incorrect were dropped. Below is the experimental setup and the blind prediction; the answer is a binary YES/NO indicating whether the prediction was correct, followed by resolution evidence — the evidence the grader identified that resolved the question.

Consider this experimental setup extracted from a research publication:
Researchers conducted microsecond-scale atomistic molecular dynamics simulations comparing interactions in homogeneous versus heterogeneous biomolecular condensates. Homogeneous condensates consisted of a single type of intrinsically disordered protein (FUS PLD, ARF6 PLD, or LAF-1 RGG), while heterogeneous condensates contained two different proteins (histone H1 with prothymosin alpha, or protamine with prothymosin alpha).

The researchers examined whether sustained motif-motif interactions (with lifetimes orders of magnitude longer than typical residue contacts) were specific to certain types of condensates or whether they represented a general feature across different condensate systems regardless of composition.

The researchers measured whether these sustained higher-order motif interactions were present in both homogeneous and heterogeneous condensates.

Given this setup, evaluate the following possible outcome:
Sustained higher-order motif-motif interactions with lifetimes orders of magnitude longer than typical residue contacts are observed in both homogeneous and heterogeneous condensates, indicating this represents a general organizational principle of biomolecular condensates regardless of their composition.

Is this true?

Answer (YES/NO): YES